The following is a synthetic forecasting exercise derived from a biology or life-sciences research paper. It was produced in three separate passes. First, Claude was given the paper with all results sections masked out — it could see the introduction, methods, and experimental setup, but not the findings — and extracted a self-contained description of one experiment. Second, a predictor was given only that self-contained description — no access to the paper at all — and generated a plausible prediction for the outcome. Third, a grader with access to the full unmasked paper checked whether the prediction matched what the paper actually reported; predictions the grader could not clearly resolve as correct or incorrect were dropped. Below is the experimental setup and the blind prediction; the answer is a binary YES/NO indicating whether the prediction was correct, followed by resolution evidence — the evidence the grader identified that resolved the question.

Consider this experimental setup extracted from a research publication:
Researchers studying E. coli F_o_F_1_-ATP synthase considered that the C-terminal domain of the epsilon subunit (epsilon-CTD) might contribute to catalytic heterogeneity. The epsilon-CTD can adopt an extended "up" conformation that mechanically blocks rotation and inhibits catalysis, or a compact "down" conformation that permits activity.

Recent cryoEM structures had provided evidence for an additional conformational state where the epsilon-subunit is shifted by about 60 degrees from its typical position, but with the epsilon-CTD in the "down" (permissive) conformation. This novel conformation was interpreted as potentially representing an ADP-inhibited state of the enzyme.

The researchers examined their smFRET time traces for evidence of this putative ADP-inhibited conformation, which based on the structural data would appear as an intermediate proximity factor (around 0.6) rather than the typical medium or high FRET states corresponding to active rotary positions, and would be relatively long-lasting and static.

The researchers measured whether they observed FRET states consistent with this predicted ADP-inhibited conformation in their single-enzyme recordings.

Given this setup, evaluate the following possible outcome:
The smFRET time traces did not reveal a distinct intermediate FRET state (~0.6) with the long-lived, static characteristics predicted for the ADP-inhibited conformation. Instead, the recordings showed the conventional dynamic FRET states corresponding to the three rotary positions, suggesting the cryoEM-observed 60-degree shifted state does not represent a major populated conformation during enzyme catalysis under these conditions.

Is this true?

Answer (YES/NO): NO